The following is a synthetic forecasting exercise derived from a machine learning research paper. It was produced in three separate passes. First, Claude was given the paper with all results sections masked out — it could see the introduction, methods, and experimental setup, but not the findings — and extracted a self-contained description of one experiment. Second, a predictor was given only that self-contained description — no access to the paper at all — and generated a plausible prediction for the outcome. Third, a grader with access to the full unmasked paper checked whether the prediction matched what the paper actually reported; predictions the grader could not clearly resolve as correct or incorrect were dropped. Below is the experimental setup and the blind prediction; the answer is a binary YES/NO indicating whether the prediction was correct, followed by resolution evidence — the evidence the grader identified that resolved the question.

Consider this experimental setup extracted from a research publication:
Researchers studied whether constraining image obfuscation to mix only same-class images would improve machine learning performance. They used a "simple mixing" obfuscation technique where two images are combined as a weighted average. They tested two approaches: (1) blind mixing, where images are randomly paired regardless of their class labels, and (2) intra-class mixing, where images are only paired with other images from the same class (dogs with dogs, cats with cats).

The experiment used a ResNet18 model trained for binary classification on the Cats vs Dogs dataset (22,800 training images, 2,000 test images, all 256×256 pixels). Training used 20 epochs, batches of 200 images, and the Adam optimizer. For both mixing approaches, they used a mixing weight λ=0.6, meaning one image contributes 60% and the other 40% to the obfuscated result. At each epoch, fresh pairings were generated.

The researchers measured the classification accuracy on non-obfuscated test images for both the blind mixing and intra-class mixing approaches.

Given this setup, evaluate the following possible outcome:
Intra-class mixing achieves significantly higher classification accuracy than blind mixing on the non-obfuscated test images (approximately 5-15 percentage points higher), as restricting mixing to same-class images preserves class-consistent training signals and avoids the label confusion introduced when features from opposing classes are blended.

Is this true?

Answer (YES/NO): NO